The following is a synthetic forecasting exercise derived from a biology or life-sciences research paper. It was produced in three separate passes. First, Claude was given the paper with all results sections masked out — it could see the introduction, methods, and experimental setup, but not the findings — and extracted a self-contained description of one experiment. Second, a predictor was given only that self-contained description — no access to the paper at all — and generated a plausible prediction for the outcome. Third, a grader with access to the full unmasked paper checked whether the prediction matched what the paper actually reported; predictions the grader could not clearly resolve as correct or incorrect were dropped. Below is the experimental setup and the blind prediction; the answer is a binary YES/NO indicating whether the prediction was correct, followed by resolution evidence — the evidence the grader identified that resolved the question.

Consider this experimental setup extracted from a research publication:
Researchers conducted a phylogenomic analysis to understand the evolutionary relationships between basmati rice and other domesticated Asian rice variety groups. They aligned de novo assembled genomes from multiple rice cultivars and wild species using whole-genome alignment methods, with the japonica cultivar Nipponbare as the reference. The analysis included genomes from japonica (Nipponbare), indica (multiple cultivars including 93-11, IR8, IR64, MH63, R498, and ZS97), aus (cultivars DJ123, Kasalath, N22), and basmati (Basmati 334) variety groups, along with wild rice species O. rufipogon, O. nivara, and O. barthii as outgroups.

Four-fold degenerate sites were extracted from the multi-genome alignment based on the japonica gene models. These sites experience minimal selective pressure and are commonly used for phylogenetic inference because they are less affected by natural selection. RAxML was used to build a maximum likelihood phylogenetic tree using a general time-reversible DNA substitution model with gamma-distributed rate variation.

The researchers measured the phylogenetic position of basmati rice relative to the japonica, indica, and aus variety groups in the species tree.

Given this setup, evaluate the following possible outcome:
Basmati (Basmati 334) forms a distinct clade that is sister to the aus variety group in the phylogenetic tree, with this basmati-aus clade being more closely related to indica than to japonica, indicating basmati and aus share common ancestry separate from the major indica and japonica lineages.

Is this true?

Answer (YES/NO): NO